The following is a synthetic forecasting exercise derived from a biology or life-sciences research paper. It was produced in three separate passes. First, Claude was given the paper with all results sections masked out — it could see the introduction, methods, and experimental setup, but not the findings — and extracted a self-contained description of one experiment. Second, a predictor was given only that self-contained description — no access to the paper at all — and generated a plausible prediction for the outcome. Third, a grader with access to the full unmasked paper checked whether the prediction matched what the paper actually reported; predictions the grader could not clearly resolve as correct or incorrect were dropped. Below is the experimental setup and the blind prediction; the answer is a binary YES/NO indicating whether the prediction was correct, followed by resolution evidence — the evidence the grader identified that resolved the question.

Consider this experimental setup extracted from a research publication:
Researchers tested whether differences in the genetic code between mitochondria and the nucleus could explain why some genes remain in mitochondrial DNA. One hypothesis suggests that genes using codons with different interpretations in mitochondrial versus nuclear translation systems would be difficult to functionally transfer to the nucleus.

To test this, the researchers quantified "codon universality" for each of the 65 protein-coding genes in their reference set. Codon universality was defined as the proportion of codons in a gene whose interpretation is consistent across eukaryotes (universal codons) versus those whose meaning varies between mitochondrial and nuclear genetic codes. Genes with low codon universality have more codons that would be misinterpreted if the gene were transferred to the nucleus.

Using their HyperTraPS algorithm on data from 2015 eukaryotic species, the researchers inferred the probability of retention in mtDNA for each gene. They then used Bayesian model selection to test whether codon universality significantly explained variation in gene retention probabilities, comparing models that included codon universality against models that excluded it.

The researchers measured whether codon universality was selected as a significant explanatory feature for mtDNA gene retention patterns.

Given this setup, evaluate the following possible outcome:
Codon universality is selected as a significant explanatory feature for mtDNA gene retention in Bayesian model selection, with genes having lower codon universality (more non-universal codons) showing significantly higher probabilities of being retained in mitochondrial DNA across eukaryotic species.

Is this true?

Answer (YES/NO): NO